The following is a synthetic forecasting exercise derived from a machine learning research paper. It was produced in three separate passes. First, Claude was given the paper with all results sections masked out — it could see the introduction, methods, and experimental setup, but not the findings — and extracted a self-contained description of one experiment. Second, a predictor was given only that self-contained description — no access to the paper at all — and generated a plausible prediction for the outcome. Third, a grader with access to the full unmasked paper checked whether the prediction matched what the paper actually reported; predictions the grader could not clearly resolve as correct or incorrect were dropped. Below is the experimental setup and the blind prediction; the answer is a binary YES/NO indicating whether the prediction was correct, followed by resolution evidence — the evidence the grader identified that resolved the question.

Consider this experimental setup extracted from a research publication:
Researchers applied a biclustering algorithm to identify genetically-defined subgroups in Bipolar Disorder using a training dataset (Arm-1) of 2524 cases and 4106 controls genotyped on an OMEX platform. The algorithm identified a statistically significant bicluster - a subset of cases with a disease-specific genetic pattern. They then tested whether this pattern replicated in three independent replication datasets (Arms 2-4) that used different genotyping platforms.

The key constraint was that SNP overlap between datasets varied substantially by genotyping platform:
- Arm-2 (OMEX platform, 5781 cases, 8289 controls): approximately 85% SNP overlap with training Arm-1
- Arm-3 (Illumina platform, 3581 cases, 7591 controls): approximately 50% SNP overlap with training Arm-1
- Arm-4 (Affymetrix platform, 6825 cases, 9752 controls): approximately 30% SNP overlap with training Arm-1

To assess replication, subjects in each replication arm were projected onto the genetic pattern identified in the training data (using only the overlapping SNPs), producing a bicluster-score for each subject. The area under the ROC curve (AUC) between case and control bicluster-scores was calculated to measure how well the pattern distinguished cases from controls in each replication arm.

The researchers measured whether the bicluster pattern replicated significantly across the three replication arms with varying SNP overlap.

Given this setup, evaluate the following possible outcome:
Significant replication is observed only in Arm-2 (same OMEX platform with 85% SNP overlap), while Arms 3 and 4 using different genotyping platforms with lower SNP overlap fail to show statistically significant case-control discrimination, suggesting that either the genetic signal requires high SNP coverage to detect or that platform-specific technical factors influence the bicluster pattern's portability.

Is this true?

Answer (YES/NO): NO